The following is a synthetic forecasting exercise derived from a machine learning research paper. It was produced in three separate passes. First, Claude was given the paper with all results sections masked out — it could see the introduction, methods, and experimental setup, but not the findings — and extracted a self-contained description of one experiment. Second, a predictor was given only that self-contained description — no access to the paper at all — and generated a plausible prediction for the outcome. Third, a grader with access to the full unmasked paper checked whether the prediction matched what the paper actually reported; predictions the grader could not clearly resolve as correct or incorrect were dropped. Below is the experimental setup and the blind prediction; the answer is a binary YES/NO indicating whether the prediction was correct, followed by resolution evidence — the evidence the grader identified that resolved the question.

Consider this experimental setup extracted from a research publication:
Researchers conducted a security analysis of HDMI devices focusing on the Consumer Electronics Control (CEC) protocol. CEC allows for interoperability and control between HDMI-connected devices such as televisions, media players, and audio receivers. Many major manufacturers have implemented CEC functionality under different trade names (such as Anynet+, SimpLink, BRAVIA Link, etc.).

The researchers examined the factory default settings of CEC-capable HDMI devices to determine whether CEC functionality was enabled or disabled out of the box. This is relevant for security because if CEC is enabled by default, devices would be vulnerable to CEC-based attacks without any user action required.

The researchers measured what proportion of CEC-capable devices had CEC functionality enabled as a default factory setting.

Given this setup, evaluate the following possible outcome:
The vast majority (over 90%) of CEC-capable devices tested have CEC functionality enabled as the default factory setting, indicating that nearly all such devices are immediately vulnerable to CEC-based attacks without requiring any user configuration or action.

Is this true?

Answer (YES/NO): YES